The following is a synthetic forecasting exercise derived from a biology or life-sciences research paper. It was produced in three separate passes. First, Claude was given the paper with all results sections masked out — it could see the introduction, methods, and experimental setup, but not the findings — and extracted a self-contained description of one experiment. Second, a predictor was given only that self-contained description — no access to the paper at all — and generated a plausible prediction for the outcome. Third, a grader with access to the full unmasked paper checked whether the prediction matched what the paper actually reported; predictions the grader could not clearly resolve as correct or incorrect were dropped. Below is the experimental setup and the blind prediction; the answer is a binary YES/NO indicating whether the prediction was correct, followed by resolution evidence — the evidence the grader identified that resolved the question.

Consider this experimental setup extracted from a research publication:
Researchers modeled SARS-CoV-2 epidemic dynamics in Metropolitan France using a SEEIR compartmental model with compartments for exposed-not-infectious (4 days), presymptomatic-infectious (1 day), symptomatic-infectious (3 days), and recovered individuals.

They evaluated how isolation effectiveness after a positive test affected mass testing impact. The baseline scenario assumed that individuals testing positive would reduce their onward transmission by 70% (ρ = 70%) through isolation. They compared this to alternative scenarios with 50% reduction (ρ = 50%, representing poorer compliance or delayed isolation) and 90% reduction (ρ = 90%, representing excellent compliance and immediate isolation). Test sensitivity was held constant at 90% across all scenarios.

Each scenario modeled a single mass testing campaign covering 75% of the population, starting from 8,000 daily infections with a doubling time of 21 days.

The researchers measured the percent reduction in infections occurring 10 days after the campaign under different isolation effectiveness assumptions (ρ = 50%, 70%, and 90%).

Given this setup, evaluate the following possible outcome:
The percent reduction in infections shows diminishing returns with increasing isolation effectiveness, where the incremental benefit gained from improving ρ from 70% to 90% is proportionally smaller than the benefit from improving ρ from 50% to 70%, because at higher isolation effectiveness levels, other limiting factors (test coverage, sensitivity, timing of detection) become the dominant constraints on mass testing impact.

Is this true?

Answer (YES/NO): NO